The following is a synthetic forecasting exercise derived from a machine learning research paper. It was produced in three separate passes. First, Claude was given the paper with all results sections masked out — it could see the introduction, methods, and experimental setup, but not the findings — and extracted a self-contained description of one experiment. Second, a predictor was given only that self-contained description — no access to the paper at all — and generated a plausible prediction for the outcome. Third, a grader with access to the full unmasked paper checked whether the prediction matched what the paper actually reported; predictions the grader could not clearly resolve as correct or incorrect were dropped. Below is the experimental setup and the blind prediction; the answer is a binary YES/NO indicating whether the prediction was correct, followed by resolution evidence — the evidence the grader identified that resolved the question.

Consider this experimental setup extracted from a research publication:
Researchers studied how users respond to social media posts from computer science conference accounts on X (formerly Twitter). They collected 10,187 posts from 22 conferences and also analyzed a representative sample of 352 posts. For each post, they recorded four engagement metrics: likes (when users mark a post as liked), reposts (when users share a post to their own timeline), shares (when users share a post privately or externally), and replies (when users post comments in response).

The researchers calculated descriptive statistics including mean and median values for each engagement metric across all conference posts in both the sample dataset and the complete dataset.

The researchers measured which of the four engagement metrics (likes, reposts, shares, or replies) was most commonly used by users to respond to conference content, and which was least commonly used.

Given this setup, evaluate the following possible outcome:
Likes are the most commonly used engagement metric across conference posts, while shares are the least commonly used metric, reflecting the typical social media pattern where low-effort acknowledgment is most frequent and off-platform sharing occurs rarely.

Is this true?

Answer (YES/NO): NO